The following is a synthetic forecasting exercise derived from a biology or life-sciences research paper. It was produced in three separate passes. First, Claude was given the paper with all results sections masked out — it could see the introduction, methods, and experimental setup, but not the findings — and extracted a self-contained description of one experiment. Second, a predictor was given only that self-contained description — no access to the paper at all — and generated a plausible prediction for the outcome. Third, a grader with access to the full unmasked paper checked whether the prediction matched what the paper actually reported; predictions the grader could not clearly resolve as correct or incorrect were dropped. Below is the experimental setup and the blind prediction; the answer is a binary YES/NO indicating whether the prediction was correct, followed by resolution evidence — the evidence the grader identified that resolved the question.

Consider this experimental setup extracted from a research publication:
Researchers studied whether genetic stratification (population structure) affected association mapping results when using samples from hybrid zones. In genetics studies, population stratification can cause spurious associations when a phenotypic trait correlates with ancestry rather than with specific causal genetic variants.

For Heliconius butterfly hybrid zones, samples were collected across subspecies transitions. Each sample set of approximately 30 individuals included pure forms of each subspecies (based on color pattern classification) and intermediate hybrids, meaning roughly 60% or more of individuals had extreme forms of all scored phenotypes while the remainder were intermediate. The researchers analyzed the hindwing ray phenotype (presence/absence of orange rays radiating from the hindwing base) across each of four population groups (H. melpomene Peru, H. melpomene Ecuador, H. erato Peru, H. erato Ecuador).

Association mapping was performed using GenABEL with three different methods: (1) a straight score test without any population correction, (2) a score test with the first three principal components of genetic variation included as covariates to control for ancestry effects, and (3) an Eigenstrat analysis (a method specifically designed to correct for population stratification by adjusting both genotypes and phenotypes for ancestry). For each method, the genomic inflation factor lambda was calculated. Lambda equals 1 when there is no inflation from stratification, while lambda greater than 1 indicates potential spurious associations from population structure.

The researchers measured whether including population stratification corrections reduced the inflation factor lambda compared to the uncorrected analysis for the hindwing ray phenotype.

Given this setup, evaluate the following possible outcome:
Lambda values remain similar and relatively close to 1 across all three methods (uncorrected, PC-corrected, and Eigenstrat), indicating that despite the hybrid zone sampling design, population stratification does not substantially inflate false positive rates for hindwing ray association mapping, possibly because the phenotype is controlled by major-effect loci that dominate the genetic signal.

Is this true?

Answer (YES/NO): YES